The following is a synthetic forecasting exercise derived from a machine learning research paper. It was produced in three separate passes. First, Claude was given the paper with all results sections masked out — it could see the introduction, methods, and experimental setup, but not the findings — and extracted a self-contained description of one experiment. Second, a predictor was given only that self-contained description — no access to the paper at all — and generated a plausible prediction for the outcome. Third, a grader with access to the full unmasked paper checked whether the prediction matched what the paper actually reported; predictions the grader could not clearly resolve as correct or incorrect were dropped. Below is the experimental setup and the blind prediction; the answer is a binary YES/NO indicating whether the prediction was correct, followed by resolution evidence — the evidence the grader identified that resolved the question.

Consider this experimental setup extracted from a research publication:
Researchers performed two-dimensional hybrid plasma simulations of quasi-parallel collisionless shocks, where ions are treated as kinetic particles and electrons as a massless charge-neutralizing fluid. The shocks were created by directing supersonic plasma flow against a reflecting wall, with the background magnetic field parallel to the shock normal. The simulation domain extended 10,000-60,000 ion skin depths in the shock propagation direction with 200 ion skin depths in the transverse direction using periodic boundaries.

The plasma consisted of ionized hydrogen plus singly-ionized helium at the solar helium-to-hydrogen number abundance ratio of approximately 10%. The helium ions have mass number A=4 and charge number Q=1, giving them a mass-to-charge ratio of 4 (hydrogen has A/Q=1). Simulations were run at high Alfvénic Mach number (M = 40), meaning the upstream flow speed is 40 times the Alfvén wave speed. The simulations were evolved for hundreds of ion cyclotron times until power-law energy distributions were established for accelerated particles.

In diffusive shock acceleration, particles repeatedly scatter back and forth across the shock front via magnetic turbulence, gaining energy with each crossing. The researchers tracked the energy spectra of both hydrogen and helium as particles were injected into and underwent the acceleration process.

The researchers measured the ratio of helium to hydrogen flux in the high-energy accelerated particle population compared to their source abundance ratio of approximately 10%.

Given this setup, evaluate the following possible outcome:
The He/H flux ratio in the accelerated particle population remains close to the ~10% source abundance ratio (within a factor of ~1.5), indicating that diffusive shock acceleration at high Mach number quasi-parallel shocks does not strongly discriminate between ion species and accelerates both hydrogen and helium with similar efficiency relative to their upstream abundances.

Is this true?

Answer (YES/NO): NO